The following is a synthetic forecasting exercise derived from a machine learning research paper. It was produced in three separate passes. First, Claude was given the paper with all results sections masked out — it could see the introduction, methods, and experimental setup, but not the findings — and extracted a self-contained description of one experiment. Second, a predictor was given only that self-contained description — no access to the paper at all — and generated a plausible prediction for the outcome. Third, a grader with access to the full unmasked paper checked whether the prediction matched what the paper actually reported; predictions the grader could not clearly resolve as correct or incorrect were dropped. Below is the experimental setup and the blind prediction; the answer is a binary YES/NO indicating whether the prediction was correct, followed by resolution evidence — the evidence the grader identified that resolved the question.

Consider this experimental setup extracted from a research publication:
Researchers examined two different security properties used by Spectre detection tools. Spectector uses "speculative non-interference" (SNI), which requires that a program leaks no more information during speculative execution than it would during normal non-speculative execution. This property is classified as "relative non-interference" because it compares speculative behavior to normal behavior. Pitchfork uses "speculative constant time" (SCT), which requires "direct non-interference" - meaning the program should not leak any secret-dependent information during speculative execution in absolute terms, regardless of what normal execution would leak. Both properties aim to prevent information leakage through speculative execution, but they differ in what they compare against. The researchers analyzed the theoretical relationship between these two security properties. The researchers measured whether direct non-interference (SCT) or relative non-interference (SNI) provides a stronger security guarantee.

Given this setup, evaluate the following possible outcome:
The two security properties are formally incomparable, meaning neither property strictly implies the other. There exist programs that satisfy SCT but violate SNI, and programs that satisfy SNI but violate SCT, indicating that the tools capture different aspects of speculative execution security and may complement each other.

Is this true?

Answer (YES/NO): NO